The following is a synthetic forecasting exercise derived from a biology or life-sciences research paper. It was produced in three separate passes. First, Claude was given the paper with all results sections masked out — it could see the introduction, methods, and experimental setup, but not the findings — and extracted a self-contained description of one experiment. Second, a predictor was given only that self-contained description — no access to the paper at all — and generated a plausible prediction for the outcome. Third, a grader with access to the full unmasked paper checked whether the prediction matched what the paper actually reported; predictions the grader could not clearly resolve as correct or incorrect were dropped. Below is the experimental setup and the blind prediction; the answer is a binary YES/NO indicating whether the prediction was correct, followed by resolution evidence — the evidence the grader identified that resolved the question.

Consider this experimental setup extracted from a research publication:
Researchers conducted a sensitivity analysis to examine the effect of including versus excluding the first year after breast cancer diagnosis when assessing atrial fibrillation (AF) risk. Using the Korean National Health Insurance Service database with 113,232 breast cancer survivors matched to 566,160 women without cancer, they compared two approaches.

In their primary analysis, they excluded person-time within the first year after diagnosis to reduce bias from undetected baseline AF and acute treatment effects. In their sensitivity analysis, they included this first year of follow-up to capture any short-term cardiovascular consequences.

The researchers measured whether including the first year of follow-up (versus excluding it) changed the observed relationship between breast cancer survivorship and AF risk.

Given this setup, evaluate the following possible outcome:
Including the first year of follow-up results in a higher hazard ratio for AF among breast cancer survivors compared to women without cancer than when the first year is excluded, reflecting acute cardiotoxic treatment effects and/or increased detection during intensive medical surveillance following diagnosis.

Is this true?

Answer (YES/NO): YES